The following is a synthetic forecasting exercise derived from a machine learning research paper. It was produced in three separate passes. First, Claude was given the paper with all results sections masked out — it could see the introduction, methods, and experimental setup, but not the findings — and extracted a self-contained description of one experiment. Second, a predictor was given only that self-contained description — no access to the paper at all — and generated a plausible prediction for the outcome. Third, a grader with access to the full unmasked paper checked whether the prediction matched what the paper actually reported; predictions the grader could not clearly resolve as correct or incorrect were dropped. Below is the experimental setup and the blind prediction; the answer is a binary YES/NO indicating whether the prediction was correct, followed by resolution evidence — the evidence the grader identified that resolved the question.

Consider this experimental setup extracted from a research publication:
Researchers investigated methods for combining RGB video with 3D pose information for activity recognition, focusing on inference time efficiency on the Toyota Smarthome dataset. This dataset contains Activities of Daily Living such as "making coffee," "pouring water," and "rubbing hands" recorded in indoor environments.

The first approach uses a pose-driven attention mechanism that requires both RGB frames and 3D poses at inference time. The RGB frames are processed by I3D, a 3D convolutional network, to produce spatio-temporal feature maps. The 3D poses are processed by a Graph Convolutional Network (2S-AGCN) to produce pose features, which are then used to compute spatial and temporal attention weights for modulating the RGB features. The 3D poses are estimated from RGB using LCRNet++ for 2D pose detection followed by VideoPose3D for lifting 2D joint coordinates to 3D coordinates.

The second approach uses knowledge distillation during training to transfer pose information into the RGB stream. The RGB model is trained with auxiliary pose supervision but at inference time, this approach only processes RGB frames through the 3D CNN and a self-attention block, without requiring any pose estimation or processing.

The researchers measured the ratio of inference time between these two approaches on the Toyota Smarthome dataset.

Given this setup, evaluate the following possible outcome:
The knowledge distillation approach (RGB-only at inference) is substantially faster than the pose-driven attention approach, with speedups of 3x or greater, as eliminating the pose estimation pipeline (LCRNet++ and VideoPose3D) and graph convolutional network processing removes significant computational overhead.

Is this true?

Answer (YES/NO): YES